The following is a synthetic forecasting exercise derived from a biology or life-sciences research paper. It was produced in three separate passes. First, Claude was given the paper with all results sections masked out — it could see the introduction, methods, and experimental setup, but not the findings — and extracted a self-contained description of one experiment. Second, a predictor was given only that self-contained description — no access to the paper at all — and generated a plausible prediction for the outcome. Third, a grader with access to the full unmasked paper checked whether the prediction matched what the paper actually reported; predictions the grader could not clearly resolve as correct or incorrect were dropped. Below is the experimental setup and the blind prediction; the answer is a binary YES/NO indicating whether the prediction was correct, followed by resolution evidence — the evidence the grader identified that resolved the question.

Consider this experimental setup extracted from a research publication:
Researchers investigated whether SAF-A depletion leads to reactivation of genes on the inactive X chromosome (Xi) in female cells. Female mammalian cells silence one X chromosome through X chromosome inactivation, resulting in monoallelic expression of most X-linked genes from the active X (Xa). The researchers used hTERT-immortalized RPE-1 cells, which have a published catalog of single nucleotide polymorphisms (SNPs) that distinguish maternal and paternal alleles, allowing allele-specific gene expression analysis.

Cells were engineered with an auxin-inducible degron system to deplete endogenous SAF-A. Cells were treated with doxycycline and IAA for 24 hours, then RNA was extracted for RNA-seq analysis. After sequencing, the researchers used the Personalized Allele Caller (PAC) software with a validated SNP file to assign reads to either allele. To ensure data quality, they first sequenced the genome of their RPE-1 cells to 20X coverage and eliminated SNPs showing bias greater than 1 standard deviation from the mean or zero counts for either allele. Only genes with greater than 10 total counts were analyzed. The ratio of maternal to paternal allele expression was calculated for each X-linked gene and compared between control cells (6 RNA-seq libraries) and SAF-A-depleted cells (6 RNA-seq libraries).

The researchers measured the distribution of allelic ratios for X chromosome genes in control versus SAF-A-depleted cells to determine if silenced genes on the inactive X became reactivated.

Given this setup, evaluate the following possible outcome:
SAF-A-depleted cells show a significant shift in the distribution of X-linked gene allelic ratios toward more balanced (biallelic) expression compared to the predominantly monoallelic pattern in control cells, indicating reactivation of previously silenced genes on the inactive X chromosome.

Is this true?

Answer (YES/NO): NO